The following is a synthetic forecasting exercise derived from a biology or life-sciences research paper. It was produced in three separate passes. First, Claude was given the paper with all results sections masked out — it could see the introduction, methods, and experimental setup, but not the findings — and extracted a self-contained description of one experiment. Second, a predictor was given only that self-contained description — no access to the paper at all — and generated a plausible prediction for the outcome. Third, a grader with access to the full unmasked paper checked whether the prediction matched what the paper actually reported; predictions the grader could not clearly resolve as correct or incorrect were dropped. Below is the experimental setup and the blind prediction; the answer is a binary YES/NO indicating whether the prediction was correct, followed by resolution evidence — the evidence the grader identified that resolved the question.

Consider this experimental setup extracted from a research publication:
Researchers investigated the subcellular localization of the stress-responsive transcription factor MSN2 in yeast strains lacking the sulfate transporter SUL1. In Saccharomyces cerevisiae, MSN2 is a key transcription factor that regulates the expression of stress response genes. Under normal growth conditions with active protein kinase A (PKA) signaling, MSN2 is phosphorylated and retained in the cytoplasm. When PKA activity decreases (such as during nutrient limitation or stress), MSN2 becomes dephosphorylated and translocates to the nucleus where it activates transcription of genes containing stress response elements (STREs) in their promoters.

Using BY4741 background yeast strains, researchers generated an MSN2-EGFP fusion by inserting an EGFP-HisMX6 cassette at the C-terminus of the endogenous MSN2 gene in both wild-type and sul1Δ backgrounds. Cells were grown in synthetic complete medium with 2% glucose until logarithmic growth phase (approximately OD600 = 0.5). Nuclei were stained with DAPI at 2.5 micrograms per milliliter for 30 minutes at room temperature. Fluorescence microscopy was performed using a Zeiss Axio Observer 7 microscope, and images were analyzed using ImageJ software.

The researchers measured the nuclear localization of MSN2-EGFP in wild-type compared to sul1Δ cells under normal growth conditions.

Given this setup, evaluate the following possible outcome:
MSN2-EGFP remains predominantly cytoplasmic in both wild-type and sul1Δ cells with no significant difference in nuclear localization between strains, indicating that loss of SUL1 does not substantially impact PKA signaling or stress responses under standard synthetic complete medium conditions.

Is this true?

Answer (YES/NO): NO